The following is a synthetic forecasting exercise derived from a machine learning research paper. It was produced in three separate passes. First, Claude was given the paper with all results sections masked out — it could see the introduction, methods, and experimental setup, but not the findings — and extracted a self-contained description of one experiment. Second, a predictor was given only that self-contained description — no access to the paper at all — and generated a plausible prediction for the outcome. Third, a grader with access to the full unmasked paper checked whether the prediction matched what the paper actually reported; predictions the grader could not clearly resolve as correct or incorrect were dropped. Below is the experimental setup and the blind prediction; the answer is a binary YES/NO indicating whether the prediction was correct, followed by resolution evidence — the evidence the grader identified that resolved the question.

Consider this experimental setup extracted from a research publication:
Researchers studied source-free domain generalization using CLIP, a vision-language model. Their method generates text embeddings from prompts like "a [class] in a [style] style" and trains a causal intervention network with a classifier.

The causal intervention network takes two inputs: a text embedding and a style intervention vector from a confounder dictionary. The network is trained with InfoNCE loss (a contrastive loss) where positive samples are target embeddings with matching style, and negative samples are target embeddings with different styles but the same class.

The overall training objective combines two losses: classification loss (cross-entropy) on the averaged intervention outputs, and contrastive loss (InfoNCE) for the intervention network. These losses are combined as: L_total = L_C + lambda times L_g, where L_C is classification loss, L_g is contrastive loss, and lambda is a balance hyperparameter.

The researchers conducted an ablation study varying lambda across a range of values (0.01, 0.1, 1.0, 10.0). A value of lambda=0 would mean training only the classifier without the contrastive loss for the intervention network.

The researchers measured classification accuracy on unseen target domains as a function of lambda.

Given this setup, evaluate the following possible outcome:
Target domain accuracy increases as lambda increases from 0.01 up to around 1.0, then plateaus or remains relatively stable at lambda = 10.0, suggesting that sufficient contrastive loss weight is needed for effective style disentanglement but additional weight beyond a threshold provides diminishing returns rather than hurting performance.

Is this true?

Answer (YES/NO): NO